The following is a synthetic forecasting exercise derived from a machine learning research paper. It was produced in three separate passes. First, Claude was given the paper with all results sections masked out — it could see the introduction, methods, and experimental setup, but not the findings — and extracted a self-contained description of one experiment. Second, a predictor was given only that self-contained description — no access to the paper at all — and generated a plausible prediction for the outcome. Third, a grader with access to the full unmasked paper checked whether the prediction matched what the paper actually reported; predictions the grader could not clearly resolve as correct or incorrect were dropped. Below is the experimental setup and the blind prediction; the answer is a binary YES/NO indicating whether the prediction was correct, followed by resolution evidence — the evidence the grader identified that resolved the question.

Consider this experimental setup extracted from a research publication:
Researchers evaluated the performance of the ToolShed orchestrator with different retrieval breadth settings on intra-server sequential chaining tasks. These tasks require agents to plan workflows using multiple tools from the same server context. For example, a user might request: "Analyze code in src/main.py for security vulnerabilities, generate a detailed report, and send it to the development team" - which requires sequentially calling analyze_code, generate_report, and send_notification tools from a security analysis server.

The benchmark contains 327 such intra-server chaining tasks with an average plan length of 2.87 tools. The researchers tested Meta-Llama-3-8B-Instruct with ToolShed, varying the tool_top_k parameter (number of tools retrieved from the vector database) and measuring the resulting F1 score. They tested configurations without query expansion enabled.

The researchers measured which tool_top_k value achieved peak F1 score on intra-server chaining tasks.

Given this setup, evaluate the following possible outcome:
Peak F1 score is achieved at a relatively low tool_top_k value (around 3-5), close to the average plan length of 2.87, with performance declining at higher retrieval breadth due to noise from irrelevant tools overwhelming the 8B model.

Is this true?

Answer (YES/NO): YES